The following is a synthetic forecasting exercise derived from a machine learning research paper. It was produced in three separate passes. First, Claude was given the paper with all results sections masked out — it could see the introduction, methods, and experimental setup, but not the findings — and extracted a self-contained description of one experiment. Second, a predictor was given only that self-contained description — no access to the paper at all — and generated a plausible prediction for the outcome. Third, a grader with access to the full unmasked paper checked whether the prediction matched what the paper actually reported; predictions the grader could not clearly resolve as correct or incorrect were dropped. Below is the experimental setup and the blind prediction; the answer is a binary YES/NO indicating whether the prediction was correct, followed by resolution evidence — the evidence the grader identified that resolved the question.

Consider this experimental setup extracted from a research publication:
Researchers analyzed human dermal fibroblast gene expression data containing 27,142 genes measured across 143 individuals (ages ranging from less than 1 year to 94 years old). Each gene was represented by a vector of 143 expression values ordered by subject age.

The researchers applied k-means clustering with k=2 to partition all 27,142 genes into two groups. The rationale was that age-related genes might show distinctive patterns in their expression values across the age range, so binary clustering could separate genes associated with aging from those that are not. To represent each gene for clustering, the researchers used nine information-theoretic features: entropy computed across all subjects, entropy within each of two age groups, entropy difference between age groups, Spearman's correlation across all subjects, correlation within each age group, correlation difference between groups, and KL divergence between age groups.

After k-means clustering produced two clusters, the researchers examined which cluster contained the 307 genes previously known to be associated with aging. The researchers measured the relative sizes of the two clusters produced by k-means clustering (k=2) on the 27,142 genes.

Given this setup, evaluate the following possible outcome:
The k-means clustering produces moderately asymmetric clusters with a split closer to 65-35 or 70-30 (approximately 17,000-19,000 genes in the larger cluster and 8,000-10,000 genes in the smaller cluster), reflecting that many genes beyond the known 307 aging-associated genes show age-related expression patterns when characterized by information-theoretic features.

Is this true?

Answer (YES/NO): NO